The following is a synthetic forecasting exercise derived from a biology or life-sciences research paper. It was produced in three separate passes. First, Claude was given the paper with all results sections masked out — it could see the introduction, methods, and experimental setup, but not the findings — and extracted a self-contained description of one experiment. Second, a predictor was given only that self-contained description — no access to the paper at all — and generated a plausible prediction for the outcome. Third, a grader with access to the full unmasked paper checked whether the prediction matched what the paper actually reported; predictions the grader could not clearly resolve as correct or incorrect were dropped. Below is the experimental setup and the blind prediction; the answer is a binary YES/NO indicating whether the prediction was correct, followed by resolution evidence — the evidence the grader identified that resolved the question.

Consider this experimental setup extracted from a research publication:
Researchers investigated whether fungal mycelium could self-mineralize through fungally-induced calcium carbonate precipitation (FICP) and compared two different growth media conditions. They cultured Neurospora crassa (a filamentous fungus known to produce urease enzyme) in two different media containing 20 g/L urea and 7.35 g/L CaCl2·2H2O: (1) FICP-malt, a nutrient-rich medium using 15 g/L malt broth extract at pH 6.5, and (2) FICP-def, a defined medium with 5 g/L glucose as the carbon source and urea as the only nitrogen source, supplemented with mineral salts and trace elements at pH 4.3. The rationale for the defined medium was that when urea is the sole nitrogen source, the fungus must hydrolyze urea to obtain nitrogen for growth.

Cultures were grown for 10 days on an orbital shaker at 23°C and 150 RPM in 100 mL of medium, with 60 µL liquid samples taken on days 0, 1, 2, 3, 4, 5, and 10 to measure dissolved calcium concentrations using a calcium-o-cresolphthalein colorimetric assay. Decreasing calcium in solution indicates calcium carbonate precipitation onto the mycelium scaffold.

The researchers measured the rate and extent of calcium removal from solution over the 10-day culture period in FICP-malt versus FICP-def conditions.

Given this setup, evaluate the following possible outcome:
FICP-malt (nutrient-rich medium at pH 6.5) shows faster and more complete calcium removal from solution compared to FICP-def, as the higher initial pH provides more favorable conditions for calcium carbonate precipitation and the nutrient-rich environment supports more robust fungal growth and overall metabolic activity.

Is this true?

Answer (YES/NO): NO